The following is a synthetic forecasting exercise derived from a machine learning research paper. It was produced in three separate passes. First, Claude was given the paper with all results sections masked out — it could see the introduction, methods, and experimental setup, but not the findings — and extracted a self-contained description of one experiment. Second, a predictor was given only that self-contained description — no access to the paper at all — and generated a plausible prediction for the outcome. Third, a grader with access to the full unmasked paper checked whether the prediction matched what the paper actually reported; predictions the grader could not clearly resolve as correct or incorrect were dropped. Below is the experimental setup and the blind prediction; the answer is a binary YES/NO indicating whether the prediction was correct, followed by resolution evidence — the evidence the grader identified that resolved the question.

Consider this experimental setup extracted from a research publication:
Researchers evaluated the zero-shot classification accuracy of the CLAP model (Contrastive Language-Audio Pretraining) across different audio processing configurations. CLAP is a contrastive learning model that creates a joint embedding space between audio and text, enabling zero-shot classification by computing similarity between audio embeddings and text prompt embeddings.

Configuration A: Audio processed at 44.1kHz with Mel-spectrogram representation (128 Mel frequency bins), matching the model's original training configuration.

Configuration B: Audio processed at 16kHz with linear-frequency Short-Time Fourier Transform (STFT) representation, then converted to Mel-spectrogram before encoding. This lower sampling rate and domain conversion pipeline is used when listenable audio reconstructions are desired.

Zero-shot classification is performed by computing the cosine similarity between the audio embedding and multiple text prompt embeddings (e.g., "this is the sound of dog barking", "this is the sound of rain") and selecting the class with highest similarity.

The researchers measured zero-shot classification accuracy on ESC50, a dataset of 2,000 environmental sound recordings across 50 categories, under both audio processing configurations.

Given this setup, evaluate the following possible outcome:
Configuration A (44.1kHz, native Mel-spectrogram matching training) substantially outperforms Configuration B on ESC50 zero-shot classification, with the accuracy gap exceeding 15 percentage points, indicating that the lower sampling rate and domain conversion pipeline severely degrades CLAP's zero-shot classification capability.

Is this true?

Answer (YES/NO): NO